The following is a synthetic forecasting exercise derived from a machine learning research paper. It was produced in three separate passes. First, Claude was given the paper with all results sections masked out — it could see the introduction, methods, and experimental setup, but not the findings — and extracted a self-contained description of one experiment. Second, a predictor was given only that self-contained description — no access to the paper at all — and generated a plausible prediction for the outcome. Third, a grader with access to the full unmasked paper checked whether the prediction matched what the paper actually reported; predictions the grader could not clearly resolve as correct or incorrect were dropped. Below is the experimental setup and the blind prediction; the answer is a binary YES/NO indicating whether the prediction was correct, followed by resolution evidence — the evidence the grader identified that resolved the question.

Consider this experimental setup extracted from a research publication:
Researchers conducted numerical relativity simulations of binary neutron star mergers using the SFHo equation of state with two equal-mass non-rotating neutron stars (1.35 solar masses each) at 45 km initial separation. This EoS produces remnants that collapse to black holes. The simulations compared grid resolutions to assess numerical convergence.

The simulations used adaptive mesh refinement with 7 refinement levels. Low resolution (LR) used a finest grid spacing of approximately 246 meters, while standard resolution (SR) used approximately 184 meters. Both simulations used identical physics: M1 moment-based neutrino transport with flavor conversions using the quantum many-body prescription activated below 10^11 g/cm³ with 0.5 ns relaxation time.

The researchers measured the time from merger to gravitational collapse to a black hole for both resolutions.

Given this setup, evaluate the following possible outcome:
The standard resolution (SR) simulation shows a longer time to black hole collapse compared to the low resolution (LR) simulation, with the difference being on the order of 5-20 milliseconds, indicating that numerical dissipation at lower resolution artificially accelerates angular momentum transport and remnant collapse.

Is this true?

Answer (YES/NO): NO